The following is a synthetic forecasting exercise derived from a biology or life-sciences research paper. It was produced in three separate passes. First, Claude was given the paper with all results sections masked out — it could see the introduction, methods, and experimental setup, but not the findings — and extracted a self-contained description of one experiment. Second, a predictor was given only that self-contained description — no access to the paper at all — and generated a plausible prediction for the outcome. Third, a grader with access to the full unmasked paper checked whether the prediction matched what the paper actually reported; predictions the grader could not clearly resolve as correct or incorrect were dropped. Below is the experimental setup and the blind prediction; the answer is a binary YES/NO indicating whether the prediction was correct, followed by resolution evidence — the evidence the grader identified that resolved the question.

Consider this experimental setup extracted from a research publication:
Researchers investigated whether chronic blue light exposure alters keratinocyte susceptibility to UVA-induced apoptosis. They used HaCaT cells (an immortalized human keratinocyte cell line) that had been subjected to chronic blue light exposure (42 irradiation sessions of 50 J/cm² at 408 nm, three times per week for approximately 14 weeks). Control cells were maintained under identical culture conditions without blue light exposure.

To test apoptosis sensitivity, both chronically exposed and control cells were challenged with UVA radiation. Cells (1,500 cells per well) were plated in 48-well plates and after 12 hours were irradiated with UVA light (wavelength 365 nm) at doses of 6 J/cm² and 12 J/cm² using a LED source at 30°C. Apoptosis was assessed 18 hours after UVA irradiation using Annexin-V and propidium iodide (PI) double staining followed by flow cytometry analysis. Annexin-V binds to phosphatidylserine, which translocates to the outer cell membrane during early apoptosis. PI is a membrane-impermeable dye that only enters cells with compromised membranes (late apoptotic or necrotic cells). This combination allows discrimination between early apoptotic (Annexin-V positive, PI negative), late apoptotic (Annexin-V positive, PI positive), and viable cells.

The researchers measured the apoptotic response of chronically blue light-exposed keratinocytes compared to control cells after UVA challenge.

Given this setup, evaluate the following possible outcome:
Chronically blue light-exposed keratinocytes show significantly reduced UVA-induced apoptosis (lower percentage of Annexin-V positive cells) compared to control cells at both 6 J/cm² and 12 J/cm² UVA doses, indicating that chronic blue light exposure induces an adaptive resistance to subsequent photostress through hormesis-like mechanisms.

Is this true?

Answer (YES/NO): YES